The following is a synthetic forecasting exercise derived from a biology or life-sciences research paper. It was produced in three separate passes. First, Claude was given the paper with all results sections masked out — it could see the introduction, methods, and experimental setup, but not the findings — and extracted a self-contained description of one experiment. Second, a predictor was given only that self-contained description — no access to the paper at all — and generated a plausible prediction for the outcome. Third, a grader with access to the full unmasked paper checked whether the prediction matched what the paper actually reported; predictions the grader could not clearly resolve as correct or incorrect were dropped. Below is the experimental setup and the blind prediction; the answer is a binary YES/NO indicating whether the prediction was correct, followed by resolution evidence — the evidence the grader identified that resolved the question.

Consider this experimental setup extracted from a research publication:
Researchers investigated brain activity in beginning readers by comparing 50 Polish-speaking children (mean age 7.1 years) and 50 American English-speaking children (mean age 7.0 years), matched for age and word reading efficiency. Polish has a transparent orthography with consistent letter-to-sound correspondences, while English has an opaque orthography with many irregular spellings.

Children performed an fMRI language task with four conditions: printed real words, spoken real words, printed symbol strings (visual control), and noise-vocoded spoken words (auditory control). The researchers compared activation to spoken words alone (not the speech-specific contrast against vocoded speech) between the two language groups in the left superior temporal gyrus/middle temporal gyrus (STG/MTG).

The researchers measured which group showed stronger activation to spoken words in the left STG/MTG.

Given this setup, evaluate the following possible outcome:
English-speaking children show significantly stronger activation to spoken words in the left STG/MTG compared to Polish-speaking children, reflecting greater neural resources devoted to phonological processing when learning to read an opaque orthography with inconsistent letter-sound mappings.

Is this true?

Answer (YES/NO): NO